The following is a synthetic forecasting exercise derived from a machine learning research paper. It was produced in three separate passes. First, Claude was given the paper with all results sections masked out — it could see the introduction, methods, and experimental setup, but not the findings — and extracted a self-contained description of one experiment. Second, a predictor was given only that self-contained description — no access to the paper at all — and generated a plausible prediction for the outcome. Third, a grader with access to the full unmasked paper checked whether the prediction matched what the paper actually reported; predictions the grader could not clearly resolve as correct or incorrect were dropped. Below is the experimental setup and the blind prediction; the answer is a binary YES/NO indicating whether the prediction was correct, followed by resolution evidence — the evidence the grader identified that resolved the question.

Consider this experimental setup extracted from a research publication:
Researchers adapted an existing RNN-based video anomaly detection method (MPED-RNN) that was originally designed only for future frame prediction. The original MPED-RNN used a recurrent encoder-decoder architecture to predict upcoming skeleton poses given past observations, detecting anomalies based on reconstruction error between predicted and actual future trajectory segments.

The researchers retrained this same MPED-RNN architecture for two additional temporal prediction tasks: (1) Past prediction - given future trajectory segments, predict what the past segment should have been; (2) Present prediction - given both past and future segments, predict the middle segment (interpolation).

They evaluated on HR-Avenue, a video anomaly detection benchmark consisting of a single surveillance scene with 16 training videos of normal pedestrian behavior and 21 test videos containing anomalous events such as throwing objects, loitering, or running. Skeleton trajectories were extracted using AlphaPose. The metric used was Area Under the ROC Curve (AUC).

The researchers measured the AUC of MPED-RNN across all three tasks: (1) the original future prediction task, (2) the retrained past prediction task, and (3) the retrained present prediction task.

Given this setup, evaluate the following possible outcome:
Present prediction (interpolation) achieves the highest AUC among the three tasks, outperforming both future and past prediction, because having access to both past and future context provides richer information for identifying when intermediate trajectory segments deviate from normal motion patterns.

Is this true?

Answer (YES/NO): NO